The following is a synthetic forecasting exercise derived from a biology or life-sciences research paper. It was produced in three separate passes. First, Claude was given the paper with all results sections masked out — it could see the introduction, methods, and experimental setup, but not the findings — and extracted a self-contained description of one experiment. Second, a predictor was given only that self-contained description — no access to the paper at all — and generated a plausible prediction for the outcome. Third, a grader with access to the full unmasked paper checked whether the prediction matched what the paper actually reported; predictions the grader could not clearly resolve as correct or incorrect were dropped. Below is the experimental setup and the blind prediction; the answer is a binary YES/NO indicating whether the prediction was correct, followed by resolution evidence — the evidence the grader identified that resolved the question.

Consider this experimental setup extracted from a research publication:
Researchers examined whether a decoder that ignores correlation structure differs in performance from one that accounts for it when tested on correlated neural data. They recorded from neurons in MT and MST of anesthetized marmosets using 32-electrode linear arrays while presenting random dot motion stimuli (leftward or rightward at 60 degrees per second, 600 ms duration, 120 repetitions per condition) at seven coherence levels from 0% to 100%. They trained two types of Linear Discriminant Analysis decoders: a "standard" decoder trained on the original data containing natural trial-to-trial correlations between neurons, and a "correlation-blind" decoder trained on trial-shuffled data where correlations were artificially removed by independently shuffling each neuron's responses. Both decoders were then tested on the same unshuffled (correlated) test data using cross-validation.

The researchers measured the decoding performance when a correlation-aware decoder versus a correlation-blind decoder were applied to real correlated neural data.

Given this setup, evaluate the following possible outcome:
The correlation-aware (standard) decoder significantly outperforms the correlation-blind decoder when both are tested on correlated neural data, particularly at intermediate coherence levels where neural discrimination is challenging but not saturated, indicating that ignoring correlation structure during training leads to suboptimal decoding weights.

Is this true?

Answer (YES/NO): NO